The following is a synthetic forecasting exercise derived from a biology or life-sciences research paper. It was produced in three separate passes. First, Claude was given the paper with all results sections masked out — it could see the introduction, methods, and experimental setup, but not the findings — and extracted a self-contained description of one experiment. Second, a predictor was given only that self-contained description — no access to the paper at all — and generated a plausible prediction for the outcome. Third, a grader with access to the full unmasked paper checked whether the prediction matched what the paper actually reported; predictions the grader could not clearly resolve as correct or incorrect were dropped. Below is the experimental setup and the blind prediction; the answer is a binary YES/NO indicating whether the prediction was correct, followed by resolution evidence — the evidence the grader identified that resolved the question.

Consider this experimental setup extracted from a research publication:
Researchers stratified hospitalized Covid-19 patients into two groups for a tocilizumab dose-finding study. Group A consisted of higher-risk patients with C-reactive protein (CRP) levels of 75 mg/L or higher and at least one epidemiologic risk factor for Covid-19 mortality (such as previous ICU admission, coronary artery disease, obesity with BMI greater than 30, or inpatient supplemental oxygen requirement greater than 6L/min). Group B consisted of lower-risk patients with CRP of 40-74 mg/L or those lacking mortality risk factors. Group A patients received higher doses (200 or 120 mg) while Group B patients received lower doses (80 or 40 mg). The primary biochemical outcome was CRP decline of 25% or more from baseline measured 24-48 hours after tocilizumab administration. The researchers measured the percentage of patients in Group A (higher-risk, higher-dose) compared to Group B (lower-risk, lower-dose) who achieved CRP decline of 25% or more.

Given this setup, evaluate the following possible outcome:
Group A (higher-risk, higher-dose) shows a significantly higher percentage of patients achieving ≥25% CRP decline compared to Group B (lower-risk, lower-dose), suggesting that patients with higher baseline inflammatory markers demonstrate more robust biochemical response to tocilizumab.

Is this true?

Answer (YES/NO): NO